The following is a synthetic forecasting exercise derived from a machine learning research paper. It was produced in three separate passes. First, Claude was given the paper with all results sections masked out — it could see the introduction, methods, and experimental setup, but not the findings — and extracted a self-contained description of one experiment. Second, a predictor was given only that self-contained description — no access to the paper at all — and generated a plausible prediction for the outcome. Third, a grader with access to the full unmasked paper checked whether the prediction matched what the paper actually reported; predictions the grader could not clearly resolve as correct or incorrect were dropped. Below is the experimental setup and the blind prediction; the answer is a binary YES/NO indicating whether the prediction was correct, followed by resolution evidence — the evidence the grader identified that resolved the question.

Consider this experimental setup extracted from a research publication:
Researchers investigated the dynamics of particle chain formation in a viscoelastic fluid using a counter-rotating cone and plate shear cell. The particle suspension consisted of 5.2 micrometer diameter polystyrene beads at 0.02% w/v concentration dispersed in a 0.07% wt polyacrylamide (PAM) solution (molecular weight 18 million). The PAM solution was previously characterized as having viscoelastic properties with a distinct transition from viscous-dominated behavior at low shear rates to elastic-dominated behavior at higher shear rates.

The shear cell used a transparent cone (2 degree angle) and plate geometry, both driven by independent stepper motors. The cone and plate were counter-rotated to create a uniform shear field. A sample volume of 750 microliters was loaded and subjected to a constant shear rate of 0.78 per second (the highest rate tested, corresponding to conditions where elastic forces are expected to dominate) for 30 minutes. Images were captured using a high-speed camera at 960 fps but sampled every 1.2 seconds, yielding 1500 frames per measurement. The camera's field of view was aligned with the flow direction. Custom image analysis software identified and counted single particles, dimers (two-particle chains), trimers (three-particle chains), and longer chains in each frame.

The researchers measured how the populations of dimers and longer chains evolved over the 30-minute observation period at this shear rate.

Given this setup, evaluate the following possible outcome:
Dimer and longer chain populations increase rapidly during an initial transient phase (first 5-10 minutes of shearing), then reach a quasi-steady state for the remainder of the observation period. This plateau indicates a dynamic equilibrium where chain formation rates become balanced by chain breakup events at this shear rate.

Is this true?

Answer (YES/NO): NO